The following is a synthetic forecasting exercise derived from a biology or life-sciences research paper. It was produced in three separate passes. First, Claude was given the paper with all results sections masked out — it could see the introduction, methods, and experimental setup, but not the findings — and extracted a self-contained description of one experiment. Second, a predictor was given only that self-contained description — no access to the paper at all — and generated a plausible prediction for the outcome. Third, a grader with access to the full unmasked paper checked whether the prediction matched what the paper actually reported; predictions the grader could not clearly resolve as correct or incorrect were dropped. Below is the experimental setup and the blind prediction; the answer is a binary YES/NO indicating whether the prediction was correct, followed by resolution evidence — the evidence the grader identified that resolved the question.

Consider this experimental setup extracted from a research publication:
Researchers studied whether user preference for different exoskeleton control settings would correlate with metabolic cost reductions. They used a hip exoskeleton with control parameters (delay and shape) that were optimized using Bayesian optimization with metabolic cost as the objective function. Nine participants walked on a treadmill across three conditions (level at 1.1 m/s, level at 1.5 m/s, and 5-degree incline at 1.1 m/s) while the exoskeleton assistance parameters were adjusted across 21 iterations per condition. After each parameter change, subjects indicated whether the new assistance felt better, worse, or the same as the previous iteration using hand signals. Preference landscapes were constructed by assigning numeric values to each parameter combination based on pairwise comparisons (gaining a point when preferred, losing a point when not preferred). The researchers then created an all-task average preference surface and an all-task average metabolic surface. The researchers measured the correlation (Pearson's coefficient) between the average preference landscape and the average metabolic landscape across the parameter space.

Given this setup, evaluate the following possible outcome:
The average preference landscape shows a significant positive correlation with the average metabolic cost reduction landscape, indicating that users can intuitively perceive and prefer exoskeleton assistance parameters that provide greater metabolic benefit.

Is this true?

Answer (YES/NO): YES